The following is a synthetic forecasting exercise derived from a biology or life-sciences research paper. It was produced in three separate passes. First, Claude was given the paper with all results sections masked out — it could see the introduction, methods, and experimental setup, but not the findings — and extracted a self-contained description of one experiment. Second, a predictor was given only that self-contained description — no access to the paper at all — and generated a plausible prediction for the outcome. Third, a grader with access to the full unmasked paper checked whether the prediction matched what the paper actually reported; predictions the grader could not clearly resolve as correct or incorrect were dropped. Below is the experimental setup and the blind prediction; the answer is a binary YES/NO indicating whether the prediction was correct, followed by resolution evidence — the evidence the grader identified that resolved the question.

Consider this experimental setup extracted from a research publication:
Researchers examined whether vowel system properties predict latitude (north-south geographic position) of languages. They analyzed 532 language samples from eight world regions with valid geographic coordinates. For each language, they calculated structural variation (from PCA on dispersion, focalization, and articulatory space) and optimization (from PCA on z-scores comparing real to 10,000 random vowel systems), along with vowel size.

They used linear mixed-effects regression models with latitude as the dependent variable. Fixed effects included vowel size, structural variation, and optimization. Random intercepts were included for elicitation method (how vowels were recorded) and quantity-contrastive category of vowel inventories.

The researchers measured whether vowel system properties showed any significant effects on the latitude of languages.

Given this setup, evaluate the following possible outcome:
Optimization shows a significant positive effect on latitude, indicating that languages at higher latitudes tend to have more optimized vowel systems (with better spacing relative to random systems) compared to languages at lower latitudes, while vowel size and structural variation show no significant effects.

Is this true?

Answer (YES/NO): NO